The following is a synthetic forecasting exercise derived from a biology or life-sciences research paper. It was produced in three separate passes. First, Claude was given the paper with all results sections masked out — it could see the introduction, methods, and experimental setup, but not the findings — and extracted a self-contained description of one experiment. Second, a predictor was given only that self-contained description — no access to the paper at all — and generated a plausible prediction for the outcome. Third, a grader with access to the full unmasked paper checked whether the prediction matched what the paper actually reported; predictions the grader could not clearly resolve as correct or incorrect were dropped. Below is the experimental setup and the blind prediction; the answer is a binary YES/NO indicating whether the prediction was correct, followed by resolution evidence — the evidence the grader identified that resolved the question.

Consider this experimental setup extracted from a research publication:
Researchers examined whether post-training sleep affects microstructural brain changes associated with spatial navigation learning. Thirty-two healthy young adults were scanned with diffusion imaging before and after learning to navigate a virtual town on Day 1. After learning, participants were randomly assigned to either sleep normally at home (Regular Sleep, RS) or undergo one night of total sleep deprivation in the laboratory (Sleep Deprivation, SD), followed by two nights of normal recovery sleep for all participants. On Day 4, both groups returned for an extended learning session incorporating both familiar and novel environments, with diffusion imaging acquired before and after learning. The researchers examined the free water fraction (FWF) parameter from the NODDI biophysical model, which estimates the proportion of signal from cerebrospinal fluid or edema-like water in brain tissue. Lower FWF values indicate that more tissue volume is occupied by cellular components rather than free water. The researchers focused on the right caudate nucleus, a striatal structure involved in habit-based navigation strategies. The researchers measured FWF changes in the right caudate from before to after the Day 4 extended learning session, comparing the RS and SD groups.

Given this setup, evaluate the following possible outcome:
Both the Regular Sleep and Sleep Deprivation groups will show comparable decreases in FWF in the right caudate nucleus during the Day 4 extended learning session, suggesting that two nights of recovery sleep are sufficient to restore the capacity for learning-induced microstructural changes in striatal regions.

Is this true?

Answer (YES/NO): NO